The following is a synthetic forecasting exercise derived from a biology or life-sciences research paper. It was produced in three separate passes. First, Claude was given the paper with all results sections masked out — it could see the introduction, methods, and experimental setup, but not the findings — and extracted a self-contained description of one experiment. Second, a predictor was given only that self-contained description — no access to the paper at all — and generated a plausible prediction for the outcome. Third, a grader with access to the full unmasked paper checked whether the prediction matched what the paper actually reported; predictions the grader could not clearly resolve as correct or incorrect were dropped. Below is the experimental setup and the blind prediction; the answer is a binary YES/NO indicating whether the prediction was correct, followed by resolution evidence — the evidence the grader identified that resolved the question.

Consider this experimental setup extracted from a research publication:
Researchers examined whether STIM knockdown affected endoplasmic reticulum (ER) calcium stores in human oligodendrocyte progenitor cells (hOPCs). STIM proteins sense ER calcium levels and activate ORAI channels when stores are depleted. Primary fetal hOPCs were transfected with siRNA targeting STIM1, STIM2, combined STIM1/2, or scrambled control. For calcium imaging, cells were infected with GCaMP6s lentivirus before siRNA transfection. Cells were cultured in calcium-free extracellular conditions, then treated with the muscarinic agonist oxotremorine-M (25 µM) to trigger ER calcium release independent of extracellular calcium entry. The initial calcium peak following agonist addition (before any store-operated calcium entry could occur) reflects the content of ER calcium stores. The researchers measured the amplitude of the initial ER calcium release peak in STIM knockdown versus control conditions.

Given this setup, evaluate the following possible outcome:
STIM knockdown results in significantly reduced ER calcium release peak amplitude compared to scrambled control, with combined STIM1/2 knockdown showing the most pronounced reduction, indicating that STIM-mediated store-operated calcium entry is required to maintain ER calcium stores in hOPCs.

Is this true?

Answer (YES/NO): NO